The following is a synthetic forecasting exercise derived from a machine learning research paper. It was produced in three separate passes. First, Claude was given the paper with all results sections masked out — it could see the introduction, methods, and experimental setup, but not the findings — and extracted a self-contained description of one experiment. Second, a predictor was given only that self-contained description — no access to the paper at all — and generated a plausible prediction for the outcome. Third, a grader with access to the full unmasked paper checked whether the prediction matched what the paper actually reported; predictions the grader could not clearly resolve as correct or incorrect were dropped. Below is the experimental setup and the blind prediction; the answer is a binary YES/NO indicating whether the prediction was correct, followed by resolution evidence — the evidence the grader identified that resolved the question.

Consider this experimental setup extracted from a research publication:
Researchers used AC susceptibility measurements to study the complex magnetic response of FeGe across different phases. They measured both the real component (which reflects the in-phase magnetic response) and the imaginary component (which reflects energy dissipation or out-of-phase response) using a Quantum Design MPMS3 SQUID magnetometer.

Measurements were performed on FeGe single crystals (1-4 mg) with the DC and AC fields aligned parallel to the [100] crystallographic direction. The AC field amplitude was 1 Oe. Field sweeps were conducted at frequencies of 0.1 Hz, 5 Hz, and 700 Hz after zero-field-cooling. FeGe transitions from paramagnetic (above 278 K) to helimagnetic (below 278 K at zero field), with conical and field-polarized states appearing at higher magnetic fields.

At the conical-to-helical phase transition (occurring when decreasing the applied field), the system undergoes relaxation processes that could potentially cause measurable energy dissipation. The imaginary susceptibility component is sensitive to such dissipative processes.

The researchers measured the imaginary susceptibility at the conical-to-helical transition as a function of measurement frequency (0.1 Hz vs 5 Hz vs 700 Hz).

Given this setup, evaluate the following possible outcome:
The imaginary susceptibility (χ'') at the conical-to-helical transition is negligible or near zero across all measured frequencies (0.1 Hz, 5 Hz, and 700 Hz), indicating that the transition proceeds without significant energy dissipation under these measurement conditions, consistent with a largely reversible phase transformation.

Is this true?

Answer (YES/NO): NO